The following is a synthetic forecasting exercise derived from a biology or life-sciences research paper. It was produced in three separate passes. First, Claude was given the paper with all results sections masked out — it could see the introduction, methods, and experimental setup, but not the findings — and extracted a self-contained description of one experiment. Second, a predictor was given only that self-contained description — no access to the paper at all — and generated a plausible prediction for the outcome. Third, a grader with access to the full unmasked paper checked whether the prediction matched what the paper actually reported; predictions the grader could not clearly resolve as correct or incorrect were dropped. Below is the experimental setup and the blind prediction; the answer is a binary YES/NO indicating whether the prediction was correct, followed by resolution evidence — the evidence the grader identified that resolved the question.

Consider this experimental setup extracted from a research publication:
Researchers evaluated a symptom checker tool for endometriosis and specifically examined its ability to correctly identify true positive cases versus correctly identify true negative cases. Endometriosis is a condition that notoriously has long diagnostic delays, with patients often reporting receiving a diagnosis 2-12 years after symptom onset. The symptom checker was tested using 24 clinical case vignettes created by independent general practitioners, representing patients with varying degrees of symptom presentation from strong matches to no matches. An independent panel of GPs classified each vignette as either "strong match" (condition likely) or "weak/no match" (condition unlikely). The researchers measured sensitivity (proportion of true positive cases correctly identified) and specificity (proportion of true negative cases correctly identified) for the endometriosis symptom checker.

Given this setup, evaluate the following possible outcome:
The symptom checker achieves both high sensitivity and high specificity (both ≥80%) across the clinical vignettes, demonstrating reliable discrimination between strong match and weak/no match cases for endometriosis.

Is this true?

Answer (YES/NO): YES